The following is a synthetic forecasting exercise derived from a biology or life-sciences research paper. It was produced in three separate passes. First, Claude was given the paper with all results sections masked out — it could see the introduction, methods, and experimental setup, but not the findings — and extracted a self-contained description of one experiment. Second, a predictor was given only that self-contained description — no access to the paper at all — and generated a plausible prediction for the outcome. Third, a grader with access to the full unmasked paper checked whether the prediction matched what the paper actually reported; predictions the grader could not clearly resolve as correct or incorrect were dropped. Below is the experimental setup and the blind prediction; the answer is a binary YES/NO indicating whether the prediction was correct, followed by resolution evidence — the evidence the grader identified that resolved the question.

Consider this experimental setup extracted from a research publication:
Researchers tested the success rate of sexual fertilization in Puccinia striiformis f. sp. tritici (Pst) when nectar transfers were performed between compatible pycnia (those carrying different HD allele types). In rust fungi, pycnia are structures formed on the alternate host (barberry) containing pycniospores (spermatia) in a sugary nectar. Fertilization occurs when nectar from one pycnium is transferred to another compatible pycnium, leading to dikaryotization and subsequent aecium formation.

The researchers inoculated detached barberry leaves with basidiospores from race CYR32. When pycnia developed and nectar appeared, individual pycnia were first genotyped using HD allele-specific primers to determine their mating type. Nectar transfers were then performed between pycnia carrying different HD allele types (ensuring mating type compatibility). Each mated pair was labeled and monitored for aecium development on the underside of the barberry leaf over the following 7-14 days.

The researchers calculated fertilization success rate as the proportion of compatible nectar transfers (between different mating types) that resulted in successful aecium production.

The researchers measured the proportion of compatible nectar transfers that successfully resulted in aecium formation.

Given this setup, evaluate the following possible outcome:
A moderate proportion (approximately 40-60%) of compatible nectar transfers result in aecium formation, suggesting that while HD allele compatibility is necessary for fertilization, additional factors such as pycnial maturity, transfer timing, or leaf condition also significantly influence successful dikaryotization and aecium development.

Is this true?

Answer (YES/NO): YES